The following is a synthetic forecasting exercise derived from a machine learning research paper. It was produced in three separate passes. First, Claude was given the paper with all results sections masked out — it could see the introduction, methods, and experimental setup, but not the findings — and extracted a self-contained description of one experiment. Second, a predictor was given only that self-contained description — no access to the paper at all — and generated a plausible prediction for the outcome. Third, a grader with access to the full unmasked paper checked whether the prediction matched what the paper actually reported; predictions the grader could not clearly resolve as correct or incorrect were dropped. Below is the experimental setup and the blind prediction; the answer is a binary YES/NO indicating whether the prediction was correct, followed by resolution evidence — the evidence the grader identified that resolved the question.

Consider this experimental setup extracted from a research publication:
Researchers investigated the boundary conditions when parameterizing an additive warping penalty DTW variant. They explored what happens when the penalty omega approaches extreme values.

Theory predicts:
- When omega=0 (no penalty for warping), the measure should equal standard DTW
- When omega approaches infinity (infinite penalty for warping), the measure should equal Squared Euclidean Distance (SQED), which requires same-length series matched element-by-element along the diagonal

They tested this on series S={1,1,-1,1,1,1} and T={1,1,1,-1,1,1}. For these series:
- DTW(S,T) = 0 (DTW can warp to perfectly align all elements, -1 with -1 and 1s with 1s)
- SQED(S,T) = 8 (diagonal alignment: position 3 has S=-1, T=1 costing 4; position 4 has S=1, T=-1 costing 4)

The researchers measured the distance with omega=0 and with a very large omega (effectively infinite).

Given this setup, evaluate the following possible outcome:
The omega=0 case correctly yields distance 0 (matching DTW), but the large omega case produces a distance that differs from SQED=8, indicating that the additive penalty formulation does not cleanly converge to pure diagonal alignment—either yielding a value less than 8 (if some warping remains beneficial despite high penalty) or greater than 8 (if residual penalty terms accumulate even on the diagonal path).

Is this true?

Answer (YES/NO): NO